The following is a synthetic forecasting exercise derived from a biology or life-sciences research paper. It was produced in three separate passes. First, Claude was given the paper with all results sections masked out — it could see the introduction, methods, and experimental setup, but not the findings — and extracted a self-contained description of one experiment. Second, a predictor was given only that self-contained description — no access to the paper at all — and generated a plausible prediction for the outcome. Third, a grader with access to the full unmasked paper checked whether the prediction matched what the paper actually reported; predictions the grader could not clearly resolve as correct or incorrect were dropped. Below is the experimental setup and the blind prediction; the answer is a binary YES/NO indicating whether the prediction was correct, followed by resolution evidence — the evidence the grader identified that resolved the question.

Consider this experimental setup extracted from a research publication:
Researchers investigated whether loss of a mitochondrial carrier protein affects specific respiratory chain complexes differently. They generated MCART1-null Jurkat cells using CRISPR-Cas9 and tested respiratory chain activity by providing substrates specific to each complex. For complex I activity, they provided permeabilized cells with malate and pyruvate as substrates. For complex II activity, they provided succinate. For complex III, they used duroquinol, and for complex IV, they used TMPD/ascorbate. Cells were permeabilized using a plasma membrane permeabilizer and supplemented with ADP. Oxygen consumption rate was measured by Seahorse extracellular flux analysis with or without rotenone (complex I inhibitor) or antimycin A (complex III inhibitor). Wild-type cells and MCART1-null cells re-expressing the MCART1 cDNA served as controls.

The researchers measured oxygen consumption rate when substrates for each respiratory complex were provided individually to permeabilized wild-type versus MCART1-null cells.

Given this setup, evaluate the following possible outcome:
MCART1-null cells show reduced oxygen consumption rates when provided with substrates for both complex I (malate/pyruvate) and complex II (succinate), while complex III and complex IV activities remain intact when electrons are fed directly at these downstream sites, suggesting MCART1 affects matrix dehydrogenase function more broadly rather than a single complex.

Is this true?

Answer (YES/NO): NO